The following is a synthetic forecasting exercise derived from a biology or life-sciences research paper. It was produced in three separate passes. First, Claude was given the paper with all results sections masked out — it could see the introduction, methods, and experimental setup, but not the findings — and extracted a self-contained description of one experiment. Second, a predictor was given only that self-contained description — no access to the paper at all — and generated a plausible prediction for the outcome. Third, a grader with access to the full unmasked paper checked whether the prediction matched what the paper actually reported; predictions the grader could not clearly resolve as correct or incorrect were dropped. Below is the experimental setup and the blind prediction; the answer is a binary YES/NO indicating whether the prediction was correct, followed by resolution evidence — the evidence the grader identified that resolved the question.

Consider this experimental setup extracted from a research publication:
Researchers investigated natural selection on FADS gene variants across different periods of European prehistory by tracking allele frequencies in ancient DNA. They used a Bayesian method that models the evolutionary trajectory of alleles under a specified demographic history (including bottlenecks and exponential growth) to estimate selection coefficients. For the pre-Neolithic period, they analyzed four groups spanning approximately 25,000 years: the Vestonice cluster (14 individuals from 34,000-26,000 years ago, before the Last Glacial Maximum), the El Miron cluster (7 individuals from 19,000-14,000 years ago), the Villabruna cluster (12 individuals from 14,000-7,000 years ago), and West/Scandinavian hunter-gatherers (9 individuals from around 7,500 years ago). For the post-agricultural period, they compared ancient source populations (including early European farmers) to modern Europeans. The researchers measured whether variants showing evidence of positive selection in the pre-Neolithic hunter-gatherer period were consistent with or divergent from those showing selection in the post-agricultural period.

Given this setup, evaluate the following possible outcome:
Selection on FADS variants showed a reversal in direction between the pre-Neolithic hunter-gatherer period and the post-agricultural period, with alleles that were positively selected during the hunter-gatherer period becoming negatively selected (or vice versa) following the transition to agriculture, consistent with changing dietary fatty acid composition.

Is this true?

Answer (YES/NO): YES